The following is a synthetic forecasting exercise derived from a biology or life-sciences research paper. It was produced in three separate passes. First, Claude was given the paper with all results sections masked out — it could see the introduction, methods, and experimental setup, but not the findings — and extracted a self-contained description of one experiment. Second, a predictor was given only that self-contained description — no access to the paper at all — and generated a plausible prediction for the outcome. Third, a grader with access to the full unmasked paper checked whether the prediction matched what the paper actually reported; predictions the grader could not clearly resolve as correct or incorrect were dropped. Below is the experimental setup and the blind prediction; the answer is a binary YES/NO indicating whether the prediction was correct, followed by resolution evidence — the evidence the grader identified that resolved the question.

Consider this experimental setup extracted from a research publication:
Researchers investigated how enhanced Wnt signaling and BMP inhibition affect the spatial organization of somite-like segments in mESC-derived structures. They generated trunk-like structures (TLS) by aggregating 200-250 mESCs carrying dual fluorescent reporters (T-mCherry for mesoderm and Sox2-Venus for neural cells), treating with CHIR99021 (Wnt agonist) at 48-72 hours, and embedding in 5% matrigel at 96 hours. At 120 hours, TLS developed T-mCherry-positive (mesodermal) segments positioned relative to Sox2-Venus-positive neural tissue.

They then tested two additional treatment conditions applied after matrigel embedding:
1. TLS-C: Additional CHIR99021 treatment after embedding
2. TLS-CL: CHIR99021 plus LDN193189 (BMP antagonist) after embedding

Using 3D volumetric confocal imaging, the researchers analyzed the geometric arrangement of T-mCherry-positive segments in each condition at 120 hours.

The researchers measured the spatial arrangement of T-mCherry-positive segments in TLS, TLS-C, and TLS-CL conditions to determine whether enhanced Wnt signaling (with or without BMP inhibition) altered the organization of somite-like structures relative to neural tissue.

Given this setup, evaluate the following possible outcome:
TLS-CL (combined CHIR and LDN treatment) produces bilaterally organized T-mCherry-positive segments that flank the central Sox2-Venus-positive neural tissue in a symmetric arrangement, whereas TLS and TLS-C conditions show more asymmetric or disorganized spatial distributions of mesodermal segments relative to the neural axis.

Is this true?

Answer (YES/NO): NO